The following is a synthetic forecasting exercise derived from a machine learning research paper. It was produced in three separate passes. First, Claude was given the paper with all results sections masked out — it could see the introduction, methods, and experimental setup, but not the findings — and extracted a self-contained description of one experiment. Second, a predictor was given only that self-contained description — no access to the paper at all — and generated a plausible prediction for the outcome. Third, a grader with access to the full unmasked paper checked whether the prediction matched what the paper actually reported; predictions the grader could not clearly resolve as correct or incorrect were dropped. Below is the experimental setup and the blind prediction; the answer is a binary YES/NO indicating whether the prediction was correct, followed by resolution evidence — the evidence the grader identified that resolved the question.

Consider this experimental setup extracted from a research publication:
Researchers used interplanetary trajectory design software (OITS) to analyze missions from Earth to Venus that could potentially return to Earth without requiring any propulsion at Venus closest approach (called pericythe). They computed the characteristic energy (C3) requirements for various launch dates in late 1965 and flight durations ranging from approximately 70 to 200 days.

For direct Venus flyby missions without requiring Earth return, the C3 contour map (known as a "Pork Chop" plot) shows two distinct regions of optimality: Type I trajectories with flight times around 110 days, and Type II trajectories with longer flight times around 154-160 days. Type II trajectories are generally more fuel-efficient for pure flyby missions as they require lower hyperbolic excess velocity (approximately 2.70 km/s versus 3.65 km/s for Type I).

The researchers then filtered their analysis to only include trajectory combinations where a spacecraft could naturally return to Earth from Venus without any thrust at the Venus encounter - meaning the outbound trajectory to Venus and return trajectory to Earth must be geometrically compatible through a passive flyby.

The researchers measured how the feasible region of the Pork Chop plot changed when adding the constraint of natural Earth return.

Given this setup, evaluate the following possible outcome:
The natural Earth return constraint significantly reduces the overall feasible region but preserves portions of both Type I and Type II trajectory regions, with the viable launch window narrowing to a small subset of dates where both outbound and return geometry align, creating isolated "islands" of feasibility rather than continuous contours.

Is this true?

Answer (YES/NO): NO